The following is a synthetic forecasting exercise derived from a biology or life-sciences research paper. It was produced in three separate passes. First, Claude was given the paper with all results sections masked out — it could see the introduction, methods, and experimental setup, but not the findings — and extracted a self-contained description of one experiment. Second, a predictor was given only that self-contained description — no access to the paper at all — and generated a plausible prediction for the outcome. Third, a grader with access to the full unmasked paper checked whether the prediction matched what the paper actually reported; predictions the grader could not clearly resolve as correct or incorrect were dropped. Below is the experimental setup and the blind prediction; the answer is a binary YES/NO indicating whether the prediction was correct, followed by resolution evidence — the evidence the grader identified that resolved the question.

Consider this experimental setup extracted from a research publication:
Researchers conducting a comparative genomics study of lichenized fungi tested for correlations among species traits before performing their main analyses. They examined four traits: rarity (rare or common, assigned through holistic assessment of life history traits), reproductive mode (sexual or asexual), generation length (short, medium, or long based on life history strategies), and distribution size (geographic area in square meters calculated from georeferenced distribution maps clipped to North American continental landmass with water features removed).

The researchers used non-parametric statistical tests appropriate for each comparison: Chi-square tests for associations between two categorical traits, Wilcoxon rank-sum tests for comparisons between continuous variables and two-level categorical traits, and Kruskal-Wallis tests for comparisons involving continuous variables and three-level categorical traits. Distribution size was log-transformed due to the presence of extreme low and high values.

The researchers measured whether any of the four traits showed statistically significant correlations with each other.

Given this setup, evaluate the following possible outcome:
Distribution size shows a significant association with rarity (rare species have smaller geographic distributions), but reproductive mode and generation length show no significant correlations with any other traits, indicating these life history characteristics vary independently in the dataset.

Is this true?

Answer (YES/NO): YES